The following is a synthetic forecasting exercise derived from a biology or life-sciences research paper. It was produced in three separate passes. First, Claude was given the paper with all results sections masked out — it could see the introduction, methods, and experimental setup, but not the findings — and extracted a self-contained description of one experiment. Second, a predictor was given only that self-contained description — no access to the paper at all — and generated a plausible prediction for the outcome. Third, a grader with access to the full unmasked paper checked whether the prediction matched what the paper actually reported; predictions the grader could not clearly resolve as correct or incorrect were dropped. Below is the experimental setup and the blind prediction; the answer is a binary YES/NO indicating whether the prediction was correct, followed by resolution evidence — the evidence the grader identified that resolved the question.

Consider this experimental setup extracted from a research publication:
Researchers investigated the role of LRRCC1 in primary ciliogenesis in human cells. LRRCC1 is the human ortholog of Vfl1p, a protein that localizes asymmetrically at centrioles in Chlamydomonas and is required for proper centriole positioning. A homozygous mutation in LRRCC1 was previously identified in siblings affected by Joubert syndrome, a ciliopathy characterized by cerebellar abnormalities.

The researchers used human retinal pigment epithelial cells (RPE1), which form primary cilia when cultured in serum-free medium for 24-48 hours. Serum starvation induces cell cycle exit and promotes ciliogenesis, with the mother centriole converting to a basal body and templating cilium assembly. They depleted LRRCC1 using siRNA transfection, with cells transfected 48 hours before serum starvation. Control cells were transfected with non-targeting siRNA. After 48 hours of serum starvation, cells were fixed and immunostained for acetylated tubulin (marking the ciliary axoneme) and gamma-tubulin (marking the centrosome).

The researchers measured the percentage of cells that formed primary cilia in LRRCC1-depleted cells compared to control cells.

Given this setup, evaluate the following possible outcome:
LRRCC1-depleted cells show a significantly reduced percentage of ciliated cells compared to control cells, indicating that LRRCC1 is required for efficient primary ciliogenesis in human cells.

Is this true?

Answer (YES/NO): YES